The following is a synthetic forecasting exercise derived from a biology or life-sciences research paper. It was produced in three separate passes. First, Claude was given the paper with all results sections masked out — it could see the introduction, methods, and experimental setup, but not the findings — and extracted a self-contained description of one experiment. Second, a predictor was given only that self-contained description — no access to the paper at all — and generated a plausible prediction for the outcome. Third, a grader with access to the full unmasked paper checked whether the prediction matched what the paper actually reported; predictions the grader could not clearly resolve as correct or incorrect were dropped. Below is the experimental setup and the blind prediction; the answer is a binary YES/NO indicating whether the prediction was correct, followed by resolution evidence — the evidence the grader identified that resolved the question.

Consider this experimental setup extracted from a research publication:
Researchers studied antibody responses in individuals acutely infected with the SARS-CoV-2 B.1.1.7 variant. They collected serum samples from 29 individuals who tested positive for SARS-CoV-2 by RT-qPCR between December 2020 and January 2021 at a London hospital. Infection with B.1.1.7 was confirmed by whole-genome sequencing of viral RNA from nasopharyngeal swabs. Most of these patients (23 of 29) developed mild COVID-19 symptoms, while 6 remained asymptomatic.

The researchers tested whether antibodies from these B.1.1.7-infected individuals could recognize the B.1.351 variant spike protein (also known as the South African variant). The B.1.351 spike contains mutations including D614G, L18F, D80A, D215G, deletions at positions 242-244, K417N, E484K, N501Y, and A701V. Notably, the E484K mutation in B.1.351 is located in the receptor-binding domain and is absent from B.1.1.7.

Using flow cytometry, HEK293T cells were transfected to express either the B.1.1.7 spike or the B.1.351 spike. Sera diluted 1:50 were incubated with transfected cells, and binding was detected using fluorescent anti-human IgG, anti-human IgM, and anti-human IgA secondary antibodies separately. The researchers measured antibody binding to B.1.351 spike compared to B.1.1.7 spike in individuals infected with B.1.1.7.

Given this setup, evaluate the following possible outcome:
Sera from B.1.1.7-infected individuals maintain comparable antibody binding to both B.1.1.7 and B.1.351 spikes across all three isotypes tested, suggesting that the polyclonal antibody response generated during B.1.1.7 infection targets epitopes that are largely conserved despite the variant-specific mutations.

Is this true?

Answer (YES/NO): NO